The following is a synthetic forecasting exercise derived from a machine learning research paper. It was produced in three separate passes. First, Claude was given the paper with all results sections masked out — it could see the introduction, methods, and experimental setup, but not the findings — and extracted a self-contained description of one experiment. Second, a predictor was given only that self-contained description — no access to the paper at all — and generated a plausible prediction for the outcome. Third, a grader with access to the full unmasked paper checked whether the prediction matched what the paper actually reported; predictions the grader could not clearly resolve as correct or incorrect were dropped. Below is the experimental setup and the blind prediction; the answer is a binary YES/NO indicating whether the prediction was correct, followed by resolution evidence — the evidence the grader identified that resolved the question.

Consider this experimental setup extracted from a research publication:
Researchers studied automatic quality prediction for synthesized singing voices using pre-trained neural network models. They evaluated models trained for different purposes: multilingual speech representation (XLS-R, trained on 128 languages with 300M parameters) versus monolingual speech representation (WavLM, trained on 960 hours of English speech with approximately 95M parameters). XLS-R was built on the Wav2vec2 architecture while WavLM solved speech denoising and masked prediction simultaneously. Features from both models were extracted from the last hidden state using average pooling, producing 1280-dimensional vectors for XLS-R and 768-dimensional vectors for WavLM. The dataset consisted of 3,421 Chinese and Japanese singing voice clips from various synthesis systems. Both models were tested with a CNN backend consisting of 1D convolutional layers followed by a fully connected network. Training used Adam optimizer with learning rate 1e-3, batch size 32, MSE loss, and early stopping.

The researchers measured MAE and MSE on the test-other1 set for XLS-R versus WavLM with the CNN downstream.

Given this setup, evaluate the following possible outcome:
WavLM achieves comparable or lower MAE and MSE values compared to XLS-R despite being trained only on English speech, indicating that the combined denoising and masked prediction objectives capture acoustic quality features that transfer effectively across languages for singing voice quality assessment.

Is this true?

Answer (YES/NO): YES